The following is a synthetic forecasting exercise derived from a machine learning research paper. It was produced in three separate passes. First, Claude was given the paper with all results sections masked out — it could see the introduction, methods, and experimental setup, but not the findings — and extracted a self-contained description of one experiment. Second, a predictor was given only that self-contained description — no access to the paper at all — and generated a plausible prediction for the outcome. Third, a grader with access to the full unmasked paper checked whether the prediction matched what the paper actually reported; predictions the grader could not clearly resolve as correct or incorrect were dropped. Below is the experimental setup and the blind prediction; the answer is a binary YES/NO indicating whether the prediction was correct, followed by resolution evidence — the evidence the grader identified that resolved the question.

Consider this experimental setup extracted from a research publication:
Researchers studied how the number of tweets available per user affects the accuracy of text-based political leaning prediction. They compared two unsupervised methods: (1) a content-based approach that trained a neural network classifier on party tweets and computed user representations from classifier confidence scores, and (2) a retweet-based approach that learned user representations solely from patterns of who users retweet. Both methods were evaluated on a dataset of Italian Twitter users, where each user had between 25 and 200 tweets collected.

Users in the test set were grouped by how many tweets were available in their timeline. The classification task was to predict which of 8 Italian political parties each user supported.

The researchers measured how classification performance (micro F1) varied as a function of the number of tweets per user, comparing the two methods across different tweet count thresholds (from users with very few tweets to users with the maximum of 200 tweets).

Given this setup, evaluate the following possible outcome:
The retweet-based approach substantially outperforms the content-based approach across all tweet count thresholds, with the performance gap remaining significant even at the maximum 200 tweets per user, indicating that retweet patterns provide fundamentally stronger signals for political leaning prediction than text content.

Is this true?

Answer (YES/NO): NO